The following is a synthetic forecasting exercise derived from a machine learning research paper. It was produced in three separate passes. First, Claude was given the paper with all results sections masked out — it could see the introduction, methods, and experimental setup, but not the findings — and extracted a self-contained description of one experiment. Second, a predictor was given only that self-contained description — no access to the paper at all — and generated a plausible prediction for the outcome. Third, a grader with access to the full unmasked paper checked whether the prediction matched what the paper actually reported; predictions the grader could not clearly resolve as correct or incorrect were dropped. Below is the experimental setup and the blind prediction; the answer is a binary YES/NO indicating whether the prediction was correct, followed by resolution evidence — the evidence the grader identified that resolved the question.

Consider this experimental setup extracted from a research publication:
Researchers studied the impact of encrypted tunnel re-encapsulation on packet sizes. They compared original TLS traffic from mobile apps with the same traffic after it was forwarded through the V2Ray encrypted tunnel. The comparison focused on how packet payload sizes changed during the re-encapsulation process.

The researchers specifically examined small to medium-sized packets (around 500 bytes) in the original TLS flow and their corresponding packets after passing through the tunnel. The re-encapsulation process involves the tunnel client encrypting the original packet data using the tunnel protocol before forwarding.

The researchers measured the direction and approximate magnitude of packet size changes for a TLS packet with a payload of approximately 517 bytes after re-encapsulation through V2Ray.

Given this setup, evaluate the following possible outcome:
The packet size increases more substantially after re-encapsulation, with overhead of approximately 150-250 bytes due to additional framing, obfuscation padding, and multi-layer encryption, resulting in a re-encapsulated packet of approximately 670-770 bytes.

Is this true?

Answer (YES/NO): NO